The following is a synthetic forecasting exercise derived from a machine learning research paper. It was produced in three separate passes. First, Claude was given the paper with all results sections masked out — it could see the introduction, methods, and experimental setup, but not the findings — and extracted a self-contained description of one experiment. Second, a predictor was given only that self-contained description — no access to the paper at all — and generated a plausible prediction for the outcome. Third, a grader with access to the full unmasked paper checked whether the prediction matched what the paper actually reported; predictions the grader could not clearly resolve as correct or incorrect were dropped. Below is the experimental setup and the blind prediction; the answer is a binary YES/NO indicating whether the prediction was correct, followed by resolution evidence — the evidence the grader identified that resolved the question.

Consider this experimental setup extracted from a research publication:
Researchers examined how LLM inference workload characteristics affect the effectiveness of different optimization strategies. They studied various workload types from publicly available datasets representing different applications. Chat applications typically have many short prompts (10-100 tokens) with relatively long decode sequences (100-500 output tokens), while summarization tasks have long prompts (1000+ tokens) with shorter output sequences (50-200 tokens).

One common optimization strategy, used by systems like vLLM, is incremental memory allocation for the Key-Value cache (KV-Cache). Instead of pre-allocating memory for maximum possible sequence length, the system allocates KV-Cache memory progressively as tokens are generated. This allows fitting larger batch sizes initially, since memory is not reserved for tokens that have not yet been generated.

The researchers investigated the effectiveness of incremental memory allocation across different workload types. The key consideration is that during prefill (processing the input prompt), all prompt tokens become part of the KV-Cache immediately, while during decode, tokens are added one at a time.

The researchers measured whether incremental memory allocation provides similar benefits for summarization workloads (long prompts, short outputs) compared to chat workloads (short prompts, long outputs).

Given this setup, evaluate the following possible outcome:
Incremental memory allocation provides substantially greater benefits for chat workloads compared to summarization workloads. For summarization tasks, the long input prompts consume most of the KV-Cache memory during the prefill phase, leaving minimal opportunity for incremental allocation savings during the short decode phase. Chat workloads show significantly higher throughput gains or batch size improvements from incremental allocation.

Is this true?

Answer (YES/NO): YES